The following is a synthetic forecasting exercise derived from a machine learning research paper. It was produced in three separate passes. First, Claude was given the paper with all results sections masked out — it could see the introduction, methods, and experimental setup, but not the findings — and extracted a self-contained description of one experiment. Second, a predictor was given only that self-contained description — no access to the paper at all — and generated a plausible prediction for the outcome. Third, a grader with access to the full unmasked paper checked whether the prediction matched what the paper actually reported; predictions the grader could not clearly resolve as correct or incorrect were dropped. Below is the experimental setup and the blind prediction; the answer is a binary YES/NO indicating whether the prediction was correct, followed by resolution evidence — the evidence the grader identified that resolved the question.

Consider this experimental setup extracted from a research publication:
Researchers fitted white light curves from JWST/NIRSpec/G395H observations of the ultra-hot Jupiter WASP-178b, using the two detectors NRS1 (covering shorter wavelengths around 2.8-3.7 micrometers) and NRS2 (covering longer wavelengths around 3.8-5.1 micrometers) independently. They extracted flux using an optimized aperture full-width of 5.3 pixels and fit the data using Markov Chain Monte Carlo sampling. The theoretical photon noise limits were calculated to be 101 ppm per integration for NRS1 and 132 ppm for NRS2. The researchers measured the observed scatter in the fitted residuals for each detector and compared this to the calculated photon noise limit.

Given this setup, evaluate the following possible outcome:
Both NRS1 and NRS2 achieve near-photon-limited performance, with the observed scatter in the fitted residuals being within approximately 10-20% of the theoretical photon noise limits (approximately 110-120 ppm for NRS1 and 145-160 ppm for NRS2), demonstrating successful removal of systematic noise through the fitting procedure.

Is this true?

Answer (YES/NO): NO